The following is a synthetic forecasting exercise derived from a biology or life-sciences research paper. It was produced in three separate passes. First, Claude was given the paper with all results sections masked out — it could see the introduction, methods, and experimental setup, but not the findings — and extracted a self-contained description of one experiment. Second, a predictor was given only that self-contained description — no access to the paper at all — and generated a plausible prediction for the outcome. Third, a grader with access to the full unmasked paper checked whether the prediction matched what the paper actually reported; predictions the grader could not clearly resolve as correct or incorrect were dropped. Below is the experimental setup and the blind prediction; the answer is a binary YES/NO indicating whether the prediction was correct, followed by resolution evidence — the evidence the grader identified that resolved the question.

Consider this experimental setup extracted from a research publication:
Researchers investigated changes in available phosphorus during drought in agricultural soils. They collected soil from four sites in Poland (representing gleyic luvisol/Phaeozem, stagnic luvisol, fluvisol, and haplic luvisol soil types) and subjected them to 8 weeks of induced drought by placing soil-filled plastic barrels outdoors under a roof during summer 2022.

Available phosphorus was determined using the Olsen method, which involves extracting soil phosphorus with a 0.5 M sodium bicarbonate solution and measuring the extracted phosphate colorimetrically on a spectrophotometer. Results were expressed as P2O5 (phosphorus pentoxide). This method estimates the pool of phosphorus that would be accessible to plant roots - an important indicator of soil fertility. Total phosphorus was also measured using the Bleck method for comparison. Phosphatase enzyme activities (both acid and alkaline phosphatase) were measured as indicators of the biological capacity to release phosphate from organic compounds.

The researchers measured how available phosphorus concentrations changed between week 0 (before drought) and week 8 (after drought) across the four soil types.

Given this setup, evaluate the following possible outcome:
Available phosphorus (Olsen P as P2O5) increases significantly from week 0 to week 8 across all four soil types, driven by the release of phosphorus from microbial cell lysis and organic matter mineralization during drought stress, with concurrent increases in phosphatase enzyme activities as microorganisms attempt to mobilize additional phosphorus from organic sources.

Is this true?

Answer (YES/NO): NO